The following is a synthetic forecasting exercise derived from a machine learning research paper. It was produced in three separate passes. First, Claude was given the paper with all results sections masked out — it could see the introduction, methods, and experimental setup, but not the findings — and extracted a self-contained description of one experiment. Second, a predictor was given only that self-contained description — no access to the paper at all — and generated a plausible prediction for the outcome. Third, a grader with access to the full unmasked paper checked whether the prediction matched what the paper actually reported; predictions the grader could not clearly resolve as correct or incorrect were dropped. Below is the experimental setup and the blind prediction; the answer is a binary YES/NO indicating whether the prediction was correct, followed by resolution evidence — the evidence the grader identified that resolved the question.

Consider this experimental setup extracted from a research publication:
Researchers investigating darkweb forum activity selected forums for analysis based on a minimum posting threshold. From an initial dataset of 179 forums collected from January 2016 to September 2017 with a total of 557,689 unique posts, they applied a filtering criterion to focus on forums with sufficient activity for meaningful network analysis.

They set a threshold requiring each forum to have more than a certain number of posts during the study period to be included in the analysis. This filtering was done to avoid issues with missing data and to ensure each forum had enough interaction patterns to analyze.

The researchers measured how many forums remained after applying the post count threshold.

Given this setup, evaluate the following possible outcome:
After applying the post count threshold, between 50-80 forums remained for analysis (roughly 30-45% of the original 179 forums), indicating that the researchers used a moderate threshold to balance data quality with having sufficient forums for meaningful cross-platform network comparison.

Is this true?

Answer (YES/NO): NO